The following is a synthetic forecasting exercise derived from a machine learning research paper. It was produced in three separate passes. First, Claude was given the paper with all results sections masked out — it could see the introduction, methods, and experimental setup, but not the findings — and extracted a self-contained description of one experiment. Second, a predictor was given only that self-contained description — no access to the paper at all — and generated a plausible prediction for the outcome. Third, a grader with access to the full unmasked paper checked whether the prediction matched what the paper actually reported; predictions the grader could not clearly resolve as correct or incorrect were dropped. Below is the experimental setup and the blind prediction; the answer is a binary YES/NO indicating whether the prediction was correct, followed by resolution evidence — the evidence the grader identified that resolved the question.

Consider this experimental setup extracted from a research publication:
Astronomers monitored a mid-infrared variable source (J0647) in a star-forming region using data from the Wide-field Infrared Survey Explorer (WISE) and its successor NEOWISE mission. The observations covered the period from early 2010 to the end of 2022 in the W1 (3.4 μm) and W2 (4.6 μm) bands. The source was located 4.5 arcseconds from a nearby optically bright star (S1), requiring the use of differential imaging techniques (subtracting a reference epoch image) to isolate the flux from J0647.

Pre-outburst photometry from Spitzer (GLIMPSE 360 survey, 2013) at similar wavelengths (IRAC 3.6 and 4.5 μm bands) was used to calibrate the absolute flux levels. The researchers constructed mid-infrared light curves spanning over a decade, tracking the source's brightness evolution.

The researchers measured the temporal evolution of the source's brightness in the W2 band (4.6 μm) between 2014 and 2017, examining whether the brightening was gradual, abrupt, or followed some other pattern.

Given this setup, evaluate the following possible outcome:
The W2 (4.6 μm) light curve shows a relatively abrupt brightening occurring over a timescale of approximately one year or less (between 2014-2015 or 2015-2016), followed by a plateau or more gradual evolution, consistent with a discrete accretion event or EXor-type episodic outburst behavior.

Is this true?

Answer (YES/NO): NO